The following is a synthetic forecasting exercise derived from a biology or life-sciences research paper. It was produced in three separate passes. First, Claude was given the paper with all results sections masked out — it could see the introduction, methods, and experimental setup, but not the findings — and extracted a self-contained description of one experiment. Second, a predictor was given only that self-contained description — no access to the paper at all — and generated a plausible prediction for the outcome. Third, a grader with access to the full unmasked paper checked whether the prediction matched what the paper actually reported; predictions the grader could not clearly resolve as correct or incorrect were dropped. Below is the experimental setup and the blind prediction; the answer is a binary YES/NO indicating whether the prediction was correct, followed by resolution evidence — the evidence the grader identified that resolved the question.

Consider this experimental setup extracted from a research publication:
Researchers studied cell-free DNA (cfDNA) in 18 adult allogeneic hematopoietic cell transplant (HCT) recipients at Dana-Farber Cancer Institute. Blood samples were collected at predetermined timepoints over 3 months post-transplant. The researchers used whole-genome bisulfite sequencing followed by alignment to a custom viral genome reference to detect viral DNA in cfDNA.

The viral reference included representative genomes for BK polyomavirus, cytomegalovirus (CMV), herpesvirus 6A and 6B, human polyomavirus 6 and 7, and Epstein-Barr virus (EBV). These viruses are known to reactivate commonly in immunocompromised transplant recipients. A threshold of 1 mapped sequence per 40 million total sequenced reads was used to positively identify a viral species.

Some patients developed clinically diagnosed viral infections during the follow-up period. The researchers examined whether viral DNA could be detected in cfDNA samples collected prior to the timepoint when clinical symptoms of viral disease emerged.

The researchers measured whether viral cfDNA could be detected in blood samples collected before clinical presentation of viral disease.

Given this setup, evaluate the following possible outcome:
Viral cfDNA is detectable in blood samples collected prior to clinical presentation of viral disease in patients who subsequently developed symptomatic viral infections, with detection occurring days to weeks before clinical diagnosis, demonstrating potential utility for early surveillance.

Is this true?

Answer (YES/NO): NO